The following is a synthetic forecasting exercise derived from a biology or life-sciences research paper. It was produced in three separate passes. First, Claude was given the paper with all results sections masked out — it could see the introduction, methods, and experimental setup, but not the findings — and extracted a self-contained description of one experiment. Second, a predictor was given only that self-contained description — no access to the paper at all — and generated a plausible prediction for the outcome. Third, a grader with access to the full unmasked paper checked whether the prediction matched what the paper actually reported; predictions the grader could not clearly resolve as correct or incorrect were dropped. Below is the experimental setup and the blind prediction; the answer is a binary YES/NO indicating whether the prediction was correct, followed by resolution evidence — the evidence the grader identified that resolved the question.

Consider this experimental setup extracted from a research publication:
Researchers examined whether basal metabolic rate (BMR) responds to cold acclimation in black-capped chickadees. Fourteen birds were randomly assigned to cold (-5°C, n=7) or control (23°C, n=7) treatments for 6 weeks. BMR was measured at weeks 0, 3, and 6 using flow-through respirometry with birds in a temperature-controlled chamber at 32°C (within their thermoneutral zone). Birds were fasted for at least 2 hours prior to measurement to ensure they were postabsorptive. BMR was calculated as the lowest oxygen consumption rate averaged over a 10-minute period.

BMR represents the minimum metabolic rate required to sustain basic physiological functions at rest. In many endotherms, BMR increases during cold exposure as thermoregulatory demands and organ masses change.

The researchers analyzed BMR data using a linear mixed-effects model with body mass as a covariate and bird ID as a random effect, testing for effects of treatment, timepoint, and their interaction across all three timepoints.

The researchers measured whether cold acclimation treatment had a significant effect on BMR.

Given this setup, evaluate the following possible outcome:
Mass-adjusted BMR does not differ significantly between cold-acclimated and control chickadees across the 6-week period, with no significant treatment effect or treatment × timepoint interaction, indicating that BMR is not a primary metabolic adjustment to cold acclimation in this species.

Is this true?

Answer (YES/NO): YES